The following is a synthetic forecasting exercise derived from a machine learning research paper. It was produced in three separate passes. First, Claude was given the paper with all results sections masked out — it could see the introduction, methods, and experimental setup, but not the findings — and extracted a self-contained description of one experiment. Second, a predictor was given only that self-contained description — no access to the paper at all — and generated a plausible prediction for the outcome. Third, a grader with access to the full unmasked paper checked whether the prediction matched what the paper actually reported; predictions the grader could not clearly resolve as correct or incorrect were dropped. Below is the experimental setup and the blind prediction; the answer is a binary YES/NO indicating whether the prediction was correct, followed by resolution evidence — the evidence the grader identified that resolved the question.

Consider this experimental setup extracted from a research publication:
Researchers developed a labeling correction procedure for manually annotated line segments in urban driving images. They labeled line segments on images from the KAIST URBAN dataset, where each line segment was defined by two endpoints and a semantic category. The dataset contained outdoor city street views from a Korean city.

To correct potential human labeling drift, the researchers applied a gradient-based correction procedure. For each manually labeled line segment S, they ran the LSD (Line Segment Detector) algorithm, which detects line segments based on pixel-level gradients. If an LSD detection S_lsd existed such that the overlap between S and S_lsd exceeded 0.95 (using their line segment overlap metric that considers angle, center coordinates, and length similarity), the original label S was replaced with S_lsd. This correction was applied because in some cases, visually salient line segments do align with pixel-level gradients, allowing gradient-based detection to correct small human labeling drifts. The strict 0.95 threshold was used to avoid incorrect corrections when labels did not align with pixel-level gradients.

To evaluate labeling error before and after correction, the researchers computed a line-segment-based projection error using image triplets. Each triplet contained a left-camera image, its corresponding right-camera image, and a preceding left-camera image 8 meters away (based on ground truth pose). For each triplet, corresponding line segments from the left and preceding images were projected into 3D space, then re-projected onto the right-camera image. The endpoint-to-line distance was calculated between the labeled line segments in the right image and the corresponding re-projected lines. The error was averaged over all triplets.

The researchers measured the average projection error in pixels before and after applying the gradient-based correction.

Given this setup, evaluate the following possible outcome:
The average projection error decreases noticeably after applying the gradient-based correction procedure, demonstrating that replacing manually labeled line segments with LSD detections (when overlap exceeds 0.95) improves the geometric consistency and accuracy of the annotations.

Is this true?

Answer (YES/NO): NO